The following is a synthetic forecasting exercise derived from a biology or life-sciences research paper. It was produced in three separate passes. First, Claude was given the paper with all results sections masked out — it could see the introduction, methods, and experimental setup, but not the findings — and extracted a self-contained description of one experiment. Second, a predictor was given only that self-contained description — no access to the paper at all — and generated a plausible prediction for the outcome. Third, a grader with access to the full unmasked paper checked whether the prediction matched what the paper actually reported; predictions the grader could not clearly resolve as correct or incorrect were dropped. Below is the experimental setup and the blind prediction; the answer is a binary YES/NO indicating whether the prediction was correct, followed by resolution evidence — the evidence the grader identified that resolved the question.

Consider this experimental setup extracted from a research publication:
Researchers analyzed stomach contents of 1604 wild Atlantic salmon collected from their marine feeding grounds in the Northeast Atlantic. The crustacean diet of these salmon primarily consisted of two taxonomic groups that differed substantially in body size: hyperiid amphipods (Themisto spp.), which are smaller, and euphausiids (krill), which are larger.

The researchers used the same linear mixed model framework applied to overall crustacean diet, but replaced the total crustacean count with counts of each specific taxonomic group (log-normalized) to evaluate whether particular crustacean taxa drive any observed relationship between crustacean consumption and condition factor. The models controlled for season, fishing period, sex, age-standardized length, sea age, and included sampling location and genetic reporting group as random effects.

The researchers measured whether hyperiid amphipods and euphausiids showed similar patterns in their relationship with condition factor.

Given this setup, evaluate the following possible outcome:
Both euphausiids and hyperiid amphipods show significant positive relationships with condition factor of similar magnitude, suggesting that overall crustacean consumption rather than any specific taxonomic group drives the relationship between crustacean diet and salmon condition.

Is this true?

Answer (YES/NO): NO